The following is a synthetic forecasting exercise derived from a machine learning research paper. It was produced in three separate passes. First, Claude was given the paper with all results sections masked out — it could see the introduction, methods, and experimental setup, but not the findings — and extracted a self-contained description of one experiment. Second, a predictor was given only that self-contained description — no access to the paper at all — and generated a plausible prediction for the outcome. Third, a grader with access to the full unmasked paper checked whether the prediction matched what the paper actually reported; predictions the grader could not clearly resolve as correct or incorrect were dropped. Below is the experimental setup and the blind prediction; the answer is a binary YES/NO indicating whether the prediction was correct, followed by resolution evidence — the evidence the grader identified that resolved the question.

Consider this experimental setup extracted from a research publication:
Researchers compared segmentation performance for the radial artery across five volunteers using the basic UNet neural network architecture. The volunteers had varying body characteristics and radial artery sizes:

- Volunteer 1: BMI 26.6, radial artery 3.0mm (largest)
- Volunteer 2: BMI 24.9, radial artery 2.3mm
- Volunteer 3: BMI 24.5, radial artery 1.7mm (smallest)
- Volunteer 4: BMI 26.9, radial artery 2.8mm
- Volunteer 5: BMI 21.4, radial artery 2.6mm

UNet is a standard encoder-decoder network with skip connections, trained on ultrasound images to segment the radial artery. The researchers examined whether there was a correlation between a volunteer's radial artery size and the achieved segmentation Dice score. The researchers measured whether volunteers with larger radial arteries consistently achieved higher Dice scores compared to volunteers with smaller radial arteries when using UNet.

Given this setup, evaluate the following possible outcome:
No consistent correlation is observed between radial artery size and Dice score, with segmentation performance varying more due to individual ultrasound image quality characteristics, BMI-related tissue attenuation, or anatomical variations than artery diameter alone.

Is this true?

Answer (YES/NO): YES